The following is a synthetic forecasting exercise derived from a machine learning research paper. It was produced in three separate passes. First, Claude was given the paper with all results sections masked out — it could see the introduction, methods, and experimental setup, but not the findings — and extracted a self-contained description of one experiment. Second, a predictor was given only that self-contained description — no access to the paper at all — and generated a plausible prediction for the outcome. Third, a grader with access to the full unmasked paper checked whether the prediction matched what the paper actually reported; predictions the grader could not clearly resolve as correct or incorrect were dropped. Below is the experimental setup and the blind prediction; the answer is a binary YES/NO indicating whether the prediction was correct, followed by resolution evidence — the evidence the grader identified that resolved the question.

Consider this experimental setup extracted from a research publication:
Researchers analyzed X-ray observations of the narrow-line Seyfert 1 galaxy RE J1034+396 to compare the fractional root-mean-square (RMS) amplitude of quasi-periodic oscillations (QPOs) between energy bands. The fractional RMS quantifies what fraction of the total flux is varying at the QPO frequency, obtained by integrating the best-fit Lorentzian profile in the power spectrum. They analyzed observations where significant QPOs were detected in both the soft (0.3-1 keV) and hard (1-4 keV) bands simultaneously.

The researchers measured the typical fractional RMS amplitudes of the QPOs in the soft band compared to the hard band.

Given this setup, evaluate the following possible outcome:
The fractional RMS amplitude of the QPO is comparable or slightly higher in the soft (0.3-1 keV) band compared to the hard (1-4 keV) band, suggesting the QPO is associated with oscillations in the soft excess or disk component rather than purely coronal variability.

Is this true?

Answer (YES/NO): NO